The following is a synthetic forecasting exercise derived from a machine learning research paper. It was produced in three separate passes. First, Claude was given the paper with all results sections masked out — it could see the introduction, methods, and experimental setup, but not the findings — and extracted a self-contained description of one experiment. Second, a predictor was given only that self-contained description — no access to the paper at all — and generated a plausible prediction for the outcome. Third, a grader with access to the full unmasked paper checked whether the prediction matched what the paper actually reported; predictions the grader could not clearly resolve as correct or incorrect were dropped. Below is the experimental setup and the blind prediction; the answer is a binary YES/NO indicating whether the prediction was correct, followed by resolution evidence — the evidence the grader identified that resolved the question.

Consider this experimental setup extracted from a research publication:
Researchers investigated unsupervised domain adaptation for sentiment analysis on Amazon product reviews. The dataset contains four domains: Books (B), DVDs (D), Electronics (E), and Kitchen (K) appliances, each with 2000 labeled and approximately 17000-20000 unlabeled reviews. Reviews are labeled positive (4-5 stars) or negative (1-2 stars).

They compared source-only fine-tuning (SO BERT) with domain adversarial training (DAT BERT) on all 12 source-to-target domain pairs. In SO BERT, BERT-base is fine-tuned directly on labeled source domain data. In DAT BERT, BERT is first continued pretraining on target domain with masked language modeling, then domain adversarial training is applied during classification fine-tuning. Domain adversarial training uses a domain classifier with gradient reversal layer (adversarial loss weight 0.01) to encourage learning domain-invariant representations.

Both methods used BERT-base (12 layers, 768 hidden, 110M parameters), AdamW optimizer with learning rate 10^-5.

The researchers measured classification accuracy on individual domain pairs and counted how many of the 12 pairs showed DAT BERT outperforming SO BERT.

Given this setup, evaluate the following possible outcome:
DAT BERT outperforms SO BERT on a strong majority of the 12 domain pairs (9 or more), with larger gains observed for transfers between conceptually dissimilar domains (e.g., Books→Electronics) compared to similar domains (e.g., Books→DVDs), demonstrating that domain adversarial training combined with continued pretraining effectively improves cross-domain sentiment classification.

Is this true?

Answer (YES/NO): NO